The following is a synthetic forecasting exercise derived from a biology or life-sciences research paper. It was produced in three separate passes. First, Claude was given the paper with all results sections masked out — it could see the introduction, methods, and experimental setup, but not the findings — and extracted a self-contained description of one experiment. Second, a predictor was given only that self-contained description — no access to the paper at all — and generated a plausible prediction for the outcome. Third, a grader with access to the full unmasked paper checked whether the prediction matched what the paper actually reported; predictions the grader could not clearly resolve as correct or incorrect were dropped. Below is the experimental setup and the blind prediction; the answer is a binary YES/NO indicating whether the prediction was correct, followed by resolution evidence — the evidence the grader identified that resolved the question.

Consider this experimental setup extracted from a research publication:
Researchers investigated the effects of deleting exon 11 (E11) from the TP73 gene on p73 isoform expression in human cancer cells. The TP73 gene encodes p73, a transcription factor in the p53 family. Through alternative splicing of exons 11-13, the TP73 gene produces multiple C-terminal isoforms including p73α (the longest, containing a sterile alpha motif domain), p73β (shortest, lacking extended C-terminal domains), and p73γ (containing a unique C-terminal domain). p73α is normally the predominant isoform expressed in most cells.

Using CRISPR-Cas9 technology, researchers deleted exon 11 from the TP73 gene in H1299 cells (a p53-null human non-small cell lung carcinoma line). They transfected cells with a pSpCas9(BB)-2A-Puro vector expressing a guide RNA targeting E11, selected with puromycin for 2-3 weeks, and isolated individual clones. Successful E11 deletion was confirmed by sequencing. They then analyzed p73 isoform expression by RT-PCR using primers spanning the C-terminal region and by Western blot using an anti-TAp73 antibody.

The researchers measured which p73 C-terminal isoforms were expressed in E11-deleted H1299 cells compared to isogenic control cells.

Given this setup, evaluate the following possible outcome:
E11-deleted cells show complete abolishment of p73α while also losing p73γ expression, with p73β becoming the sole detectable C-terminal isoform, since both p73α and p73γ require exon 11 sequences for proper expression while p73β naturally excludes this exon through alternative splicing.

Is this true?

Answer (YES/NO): NO